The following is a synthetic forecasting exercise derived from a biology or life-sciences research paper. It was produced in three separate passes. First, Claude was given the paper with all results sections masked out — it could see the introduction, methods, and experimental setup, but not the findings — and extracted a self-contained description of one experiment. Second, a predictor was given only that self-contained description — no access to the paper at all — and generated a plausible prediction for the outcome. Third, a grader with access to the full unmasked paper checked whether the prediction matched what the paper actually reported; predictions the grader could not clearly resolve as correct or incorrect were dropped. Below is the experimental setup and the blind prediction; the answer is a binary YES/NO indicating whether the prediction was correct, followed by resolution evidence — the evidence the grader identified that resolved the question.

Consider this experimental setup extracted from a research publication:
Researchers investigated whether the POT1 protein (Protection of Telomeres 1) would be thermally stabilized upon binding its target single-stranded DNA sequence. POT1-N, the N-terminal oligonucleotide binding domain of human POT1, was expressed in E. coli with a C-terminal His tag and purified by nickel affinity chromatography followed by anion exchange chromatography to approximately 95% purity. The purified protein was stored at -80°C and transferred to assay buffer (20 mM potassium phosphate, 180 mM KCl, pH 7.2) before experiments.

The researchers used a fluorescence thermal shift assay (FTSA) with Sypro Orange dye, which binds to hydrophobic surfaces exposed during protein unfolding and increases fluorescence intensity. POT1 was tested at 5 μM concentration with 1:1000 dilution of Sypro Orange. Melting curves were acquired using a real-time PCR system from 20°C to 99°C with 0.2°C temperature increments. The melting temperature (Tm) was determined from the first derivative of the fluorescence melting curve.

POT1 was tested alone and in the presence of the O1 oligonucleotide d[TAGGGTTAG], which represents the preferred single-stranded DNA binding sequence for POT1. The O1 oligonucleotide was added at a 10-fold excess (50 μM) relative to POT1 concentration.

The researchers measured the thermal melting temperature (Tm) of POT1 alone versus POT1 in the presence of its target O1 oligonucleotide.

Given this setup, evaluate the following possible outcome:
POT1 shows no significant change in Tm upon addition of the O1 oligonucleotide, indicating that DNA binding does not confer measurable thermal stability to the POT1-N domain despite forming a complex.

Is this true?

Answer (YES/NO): NO